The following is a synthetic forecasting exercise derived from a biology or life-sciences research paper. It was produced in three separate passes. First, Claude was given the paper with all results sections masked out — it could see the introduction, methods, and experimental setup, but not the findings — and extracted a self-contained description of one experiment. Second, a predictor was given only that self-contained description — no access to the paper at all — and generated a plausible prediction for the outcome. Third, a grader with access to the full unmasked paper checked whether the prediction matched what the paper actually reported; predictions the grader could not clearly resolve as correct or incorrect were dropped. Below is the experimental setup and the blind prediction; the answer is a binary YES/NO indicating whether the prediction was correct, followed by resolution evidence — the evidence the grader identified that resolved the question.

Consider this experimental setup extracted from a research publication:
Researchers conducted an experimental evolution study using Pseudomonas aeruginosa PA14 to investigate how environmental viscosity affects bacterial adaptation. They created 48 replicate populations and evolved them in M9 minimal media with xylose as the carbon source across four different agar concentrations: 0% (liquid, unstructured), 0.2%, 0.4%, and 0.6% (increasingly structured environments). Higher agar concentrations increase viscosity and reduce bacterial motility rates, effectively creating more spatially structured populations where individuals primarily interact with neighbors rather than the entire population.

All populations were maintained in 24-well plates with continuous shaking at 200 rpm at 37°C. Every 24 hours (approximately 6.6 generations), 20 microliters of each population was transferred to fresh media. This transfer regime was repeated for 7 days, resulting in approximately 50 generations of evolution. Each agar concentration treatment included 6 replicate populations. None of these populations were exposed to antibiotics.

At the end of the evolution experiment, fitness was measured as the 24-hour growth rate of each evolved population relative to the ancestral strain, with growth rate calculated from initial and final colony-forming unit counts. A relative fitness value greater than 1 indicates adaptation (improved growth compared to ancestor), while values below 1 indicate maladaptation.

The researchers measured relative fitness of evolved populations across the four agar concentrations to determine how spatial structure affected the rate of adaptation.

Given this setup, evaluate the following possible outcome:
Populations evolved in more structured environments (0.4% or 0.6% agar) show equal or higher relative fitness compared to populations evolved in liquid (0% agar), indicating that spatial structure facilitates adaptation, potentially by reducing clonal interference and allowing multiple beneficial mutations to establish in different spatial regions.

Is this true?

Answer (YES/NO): NO